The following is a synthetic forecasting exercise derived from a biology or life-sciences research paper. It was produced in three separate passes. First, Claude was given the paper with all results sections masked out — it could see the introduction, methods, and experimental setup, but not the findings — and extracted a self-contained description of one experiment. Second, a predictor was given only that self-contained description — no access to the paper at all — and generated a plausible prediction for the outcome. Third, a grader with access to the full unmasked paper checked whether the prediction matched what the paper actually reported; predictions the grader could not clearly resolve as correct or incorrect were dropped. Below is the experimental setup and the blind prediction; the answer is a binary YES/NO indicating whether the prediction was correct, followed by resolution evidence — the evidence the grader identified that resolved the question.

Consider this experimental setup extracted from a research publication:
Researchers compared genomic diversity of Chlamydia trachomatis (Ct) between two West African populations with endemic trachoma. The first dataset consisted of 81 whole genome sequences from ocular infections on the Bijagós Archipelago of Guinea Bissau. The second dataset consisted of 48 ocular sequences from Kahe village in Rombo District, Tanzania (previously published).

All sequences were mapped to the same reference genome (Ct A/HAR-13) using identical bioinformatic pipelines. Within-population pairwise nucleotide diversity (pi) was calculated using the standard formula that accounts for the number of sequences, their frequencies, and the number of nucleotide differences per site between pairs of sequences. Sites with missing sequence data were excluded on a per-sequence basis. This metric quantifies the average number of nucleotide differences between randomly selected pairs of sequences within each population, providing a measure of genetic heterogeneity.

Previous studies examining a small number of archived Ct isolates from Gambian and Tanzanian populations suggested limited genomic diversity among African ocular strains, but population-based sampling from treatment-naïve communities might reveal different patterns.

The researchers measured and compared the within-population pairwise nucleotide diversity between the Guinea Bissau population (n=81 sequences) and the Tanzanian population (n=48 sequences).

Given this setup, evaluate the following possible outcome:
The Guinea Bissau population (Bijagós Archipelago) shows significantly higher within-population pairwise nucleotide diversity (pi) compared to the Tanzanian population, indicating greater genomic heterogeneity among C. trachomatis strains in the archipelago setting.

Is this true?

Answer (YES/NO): YES